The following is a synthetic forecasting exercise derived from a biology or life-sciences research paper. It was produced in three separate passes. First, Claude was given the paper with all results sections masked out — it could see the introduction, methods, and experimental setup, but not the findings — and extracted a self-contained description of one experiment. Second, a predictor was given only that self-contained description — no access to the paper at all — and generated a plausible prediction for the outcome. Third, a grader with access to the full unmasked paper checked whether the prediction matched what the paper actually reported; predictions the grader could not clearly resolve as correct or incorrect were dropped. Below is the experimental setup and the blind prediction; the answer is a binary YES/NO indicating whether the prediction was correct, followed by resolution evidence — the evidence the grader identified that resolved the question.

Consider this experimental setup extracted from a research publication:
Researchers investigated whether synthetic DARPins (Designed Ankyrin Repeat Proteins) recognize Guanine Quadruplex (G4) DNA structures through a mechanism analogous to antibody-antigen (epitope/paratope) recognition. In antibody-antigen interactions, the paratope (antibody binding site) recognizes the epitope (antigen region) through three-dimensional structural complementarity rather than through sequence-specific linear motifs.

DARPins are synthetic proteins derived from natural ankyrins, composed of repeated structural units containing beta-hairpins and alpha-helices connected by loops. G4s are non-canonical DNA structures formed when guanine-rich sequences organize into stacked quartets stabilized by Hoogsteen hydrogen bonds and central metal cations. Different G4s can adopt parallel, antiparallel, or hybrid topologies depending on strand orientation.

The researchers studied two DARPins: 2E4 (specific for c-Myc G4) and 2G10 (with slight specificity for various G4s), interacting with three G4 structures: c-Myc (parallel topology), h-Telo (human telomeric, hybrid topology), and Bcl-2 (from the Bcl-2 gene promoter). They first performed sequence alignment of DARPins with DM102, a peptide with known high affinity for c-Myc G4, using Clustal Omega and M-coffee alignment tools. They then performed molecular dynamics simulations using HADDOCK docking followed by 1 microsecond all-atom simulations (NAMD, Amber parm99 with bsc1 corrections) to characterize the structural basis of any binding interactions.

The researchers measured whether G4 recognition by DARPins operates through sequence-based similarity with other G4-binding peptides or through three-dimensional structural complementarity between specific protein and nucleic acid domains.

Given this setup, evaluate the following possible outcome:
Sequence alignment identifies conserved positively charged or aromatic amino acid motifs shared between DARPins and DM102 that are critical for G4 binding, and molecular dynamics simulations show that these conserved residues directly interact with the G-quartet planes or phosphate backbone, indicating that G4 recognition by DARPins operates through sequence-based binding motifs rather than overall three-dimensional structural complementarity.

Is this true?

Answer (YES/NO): NO